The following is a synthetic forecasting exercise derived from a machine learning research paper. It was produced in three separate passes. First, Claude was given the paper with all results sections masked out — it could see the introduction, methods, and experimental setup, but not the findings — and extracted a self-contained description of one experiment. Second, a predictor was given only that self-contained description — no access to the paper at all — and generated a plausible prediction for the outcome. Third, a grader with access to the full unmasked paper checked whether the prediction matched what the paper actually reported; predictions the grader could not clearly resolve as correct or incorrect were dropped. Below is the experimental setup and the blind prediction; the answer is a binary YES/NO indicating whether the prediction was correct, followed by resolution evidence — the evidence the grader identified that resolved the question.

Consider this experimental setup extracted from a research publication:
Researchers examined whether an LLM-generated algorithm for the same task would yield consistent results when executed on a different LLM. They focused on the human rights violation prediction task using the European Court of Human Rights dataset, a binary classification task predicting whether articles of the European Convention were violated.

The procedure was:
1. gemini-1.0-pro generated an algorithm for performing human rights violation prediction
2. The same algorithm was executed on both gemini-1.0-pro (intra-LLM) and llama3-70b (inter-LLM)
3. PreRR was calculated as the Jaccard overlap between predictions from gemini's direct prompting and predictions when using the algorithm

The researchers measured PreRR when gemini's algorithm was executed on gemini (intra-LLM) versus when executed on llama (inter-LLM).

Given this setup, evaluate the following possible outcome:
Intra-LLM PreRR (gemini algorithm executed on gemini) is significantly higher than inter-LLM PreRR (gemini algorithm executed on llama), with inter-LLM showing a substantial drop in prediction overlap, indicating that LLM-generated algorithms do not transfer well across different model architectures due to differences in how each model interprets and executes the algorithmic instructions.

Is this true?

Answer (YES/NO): NO